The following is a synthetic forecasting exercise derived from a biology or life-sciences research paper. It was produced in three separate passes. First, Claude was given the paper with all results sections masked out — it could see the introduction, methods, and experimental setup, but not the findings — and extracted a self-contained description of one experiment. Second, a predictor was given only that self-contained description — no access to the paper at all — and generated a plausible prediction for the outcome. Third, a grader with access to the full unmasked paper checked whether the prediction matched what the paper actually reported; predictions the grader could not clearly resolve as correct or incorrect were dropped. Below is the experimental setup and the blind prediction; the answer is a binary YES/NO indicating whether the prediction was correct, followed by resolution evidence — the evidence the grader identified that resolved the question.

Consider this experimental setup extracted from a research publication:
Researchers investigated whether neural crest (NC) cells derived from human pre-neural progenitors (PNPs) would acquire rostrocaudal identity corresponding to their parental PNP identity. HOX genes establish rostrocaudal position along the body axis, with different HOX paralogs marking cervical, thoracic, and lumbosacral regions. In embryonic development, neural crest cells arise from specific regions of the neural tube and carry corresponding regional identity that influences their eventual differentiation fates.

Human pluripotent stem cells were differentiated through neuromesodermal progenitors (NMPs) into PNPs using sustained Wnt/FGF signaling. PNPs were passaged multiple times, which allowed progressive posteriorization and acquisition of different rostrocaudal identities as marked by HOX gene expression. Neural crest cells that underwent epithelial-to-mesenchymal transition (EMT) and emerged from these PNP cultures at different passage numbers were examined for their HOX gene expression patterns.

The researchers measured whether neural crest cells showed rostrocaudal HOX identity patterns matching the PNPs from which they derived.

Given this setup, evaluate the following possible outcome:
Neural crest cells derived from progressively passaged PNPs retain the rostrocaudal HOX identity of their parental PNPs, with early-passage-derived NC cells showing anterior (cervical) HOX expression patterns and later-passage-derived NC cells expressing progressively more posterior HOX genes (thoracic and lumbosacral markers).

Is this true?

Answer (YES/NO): YES